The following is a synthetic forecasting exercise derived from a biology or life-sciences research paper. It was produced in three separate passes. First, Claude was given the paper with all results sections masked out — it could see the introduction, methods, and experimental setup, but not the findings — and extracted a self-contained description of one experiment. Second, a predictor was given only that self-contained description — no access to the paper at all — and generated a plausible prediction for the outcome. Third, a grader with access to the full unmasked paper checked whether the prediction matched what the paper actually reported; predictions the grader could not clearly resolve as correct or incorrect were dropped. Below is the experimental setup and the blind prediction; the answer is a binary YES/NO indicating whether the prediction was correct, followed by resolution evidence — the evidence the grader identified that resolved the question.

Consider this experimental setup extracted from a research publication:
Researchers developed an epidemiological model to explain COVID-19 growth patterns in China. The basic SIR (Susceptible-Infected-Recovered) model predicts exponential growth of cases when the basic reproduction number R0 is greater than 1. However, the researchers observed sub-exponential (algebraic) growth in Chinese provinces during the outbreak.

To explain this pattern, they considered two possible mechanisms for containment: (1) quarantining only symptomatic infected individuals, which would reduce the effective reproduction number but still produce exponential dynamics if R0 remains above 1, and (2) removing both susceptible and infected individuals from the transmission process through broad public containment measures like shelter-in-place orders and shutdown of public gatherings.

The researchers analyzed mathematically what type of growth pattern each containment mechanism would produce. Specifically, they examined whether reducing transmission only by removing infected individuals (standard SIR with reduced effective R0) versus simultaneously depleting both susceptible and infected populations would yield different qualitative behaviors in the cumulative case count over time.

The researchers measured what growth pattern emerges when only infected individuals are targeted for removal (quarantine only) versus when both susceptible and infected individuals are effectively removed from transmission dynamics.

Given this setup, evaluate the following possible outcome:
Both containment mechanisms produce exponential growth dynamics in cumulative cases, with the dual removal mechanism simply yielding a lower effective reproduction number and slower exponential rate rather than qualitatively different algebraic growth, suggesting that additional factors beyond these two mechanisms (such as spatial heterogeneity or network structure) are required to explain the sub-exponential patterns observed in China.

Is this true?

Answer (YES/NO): NO